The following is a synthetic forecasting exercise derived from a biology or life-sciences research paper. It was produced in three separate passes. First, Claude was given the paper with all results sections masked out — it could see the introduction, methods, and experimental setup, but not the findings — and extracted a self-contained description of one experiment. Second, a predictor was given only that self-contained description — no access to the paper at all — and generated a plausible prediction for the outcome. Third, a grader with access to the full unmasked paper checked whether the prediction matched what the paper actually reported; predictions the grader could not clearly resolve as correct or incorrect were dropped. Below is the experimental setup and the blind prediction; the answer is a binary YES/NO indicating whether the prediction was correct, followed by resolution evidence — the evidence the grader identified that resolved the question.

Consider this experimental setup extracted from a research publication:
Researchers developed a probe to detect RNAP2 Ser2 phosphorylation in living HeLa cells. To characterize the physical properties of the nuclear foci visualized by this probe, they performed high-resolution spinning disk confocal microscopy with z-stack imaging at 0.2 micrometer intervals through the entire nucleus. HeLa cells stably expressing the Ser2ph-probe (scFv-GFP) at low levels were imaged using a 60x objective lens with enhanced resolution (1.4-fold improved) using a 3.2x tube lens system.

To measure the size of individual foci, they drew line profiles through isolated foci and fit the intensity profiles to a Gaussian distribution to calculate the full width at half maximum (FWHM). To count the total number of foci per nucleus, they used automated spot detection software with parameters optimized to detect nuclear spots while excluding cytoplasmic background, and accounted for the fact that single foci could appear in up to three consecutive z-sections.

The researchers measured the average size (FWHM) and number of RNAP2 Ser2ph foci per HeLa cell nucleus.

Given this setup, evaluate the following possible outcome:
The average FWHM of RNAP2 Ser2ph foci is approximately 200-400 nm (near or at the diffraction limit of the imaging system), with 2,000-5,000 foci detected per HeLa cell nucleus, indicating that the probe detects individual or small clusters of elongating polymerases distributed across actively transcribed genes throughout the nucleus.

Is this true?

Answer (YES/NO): YES